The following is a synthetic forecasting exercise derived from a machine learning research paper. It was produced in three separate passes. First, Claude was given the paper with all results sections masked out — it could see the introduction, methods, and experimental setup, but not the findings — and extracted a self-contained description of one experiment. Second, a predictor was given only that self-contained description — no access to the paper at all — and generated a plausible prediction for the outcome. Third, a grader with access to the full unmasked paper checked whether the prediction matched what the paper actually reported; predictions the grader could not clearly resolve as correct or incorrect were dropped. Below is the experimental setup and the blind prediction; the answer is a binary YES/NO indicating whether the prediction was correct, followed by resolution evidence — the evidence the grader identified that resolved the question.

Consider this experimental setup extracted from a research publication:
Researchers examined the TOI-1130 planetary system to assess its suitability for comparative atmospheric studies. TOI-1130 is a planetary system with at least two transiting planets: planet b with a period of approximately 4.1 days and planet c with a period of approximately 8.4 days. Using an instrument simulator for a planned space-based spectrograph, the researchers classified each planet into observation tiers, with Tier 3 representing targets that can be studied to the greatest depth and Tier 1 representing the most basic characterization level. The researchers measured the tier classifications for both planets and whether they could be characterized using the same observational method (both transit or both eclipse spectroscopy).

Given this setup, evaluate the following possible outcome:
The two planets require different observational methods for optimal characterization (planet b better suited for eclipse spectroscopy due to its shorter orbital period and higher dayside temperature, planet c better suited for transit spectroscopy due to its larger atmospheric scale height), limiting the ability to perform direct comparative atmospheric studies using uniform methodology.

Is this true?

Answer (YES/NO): NO